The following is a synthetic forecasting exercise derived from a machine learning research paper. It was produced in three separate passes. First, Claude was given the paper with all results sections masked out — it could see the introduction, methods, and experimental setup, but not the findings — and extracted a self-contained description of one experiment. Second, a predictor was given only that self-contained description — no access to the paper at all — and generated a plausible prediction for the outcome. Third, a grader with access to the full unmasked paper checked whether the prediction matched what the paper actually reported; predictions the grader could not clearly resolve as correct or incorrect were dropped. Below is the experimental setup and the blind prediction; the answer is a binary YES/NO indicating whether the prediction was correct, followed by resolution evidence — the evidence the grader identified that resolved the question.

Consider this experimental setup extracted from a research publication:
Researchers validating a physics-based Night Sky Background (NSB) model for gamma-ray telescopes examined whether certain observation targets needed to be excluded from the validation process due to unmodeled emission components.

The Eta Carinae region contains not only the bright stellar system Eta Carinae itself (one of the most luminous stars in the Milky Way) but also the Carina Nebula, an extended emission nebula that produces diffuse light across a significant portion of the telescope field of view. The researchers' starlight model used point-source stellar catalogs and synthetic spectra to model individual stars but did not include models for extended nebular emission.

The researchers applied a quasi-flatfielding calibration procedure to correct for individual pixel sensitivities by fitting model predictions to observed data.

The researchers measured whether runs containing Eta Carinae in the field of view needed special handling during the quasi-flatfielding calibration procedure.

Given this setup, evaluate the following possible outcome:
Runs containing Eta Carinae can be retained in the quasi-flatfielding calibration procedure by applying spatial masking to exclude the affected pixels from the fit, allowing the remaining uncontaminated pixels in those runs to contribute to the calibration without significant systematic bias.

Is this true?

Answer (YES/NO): NO